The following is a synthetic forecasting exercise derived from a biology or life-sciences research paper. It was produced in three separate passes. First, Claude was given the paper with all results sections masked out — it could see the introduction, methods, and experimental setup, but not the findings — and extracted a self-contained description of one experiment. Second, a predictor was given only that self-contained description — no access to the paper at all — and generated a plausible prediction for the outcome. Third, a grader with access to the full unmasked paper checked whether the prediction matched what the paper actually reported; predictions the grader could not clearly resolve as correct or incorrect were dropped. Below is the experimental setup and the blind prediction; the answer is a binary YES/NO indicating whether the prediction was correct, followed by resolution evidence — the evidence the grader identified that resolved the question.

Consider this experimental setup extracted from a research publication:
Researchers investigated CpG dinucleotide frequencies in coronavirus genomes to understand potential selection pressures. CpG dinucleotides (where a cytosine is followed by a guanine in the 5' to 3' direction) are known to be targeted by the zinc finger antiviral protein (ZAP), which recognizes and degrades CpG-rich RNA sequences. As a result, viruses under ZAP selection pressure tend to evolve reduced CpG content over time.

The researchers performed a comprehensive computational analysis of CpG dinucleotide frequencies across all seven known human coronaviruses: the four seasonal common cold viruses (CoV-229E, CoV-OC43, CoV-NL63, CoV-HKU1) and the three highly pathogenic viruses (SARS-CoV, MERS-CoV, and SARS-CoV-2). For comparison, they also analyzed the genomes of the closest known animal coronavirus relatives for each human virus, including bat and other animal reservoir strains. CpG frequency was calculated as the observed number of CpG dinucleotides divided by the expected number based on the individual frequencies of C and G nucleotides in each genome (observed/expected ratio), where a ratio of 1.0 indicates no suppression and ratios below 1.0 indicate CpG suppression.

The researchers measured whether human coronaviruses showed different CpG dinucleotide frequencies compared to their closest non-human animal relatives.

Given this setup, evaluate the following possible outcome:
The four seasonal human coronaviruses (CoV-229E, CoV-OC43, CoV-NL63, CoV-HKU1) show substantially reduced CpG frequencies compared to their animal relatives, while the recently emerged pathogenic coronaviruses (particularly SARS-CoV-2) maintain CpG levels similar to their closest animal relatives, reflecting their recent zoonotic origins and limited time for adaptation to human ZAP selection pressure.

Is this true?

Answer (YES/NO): NO